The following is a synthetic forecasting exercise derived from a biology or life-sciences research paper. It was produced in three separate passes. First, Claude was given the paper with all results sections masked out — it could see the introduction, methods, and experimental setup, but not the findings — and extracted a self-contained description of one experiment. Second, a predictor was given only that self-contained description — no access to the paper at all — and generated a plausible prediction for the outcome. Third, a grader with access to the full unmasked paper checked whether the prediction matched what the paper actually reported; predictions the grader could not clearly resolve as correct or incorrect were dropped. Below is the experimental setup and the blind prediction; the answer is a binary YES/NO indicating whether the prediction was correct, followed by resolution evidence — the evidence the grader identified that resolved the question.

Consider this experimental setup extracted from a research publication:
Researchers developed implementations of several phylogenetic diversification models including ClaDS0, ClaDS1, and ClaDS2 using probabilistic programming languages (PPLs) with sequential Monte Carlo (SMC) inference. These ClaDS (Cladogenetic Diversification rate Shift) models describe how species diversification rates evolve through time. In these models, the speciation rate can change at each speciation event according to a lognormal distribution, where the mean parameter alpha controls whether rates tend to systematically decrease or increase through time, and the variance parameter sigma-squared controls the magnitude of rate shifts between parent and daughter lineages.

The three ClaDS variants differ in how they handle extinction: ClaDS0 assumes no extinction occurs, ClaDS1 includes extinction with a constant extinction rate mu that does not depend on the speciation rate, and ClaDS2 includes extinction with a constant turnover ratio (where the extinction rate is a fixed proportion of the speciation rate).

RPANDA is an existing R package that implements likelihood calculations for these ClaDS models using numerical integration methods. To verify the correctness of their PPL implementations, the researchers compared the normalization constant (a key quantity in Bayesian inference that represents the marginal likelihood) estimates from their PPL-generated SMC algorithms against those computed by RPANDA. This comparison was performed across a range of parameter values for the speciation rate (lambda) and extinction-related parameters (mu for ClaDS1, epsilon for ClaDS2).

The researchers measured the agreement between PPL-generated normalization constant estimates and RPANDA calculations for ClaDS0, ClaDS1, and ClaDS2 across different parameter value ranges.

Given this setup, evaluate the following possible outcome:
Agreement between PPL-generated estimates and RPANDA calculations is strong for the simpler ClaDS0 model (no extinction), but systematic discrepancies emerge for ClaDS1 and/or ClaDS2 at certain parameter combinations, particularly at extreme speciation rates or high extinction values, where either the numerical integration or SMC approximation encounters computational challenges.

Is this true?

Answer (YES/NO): YES